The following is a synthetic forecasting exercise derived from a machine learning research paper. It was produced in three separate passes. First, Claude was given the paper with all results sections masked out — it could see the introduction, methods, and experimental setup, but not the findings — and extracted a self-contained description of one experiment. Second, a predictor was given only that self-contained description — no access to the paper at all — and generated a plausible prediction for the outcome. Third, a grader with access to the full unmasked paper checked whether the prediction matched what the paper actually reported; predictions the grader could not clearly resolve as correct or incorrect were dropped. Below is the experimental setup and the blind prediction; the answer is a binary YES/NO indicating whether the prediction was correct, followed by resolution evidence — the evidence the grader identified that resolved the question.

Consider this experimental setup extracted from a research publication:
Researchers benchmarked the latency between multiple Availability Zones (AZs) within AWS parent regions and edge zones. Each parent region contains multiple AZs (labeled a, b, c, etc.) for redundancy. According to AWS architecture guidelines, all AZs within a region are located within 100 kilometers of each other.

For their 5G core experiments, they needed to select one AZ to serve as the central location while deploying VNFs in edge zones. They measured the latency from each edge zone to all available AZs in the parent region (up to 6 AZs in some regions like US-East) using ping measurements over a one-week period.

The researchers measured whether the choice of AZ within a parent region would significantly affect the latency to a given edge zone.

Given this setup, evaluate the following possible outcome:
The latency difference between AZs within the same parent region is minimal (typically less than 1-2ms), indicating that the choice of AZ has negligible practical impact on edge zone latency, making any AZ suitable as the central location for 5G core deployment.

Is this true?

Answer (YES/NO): YES